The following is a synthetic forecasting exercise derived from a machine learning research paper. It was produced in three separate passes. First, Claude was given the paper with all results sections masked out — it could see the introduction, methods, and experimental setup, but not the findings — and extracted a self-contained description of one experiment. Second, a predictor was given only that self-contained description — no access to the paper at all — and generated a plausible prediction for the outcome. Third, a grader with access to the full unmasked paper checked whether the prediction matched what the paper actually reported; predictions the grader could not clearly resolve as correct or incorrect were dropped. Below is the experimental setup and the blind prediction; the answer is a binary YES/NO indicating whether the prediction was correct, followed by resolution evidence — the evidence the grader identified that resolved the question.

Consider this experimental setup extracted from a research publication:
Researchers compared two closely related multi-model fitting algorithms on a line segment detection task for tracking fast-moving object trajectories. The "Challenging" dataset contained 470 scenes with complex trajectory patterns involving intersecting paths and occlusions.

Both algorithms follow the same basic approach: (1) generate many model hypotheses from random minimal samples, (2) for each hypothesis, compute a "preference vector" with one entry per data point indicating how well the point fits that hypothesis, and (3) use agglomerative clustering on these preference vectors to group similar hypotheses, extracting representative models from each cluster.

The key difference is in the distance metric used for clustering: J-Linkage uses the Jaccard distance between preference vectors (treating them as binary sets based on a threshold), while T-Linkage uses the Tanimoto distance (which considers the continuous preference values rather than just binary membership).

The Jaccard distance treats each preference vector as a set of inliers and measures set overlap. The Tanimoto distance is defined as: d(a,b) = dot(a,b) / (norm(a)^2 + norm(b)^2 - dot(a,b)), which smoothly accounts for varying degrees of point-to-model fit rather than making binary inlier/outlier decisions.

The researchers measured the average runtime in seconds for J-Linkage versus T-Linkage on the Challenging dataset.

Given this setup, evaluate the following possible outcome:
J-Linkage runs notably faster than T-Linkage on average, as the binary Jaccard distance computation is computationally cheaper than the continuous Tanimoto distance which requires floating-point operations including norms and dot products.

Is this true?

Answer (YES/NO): YES